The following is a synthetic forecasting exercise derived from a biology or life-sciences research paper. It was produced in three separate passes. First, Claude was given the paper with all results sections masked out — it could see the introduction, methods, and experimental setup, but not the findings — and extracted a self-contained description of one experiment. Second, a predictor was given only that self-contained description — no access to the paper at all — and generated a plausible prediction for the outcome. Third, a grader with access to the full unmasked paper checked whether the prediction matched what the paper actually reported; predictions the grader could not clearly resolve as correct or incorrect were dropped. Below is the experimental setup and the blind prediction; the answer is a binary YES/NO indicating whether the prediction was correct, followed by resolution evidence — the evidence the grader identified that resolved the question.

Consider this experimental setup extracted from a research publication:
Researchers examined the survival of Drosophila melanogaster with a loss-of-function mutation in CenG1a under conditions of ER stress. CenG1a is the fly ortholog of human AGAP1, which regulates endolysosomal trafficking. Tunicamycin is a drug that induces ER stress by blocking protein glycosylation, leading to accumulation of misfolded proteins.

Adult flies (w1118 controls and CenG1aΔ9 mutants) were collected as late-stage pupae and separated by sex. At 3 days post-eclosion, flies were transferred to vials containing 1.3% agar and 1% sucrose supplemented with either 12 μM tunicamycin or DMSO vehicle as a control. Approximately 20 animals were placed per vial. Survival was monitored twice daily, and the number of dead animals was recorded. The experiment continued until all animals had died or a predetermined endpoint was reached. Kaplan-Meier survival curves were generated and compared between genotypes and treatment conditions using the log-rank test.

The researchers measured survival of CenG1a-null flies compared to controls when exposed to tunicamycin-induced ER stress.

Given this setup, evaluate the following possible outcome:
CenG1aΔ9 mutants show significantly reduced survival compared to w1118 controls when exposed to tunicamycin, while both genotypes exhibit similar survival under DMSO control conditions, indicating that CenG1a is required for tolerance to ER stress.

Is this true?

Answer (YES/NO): YES